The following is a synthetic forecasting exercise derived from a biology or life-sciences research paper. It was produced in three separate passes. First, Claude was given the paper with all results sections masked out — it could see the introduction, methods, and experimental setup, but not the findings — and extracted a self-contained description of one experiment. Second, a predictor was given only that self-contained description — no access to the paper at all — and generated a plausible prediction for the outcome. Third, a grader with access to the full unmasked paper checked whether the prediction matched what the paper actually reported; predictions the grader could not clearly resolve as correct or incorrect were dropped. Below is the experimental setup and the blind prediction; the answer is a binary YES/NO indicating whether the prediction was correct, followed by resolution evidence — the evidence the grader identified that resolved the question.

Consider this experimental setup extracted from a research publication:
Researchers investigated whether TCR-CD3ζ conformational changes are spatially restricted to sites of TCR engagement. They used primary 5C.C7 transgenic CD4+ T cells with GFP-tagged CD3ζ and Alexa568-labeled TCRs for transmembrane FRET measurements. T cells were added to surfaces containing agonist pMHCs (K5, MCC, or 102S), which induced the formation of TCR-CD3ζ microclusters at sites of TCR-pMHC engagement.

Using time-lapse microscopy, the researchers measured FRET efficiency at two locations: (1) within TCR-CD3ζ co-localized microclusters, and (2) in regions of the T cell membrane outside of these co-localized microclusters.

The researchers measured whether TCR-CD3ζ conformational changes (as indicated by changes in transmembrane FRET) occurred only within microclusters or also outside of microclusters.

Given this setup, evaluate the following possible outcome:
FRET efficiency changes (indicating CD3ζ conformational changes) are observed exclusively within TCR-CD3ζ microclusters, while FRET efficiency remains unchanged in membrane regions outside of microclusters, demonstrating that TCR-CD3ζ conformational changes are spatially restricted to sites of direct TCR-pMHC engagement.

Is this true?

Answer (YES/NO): YES